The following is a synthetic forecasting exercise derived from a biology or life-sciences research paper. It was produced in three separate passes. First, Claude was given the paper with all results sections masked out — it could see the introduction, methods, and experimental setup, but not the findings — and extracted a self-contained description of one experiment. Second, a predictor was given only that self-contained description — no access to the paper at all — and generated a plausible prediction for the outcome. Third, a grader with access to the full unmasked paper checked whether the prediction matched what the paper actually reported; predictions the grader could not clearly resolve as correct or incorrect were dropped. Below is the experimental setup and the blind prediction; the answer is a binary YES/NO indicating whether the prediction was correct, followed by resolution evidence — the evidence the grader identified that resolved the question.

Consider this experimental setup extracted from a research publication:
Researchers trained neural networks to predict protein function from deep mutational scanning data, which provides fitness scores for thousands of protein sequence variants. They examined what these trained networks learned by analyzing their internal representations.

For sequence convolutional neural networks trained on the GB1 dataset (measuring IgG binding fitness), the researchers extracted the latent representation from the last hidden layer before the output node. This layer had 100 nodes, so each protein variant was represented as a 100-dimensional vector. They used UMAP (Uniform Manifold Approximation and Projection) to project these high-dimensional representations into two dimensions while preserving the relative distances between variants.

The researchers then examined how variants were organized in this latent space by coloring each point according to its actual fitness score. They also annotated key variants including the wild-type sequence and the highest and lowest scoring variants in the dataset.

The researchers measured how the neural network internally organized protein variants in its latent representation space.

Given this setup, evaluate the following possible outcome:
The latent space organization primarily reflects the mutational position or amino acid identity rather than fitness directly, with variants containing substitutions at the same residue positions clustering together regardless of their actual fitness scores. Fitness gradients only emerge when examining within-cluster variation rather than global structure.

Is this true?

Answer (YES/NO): NO